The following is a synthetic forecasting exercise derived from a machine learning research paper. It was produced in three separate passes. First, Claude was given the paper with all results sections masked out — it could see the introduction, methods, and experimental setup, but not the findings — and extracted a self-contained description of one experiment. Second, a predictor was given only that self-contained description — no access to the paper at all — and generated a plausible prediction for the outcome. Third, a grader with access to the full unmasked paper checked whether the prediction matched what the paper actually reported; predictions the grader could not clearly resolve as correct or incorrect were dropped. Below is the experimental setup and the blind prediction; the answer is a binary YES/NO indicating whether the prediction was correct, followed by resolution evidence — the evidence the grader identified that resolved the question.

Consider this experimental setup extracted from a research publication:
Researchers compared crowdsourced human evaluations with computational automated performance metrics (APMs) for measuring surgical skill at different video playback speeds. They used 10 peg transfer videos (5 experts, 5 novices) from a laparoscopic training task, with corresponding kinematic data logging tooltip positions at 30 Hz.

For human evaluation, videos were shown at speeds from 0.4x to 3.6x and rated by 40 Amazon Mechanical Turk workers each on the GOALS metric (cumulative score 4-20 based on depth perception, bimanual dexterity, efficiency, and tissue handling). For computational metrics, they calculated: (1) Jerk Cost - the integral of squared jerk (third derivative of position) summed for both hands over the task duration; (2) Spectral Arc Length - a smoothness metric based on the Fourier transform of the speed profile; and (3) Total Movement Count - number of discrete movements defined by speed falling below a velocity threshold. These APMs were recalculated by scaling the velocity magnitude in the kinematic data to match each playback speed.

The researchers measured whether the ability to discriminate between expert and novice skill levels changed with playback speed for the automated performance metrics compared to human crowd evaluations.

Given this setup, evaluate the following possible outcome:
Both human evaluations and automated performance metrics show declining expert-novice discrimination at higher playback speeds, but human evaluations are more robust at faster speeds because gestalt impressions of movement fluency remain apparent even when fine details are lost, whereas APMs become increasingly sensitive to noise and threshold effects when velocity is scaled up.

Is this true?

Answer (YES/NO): NO